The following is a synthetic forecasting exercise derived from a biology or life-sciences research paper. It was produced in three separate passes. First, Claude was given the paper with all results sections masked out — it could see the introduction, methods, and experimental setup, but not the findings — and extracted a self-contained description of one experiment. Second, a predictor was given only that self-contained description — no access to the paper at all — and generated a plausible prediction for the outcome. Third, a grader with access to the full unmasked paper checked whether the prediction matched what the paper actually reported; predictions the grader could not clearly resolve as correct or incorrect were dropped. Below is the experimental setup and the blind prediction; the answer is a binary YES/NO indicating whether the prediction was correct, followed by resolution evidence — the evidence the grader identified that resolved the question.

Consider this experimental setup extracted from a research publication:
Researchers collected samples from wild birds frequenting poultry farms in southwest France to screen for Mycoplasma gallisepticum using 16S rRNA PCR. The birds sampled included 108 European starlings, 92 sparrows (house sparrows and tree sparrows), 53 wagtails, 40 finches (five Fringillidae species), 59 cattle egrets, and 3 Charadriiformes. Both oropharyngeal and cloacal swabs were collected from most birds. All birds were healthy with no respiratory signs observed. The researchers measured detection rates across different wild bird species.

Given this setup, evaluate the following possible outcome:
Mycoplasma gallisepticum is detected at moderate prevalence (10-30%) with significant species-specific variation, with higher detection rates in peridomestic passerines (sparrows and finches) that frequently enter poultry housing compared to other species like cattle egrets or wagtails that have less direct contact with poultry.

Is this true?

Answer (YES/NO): NO